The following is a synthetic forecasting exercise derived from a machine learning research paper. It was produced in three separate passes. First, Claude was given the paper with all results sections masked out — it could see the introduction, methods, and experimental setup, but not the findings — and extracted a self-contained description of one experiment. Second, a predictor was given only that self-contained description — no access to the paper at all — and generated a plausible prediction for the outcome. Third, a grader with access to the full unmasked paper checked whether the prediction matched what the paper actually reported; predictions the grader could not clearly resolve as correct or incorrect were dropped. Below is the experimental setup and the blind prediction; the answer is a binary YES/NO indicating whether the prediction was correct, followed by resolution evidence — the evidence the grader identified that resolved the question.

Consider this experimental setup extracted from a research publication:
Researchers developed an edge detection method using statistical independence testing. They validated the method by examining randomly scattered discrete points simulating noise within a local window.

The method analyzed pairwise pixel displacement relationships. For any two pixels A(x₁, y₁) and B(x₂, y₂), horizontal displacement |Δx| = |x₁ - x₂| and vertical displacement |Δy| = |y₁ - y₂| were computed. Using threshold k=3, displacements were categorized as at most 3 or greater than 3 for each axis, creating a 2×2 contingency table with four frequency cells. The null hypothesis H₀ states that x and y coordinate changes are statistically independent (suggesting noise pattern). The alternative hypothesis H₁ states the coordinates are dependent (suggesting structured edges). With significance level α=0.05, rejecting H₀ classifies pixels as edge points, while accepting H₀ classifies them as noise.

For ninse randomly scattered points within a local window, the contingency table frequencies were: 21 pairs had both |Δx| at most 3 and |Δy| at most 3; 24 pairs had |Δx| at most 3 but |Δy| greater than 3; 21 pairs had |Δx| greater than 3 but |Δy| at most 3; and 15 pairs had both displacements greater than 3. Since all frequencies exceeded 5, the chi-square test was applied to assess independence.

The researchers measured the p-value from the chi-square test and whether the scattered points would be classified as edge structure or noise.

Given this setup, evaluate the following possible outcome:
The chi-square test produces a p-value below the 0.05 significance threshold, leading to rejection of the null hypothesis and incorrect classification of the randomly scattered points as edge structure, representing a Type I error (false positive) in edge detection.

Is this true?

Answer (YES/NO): NO